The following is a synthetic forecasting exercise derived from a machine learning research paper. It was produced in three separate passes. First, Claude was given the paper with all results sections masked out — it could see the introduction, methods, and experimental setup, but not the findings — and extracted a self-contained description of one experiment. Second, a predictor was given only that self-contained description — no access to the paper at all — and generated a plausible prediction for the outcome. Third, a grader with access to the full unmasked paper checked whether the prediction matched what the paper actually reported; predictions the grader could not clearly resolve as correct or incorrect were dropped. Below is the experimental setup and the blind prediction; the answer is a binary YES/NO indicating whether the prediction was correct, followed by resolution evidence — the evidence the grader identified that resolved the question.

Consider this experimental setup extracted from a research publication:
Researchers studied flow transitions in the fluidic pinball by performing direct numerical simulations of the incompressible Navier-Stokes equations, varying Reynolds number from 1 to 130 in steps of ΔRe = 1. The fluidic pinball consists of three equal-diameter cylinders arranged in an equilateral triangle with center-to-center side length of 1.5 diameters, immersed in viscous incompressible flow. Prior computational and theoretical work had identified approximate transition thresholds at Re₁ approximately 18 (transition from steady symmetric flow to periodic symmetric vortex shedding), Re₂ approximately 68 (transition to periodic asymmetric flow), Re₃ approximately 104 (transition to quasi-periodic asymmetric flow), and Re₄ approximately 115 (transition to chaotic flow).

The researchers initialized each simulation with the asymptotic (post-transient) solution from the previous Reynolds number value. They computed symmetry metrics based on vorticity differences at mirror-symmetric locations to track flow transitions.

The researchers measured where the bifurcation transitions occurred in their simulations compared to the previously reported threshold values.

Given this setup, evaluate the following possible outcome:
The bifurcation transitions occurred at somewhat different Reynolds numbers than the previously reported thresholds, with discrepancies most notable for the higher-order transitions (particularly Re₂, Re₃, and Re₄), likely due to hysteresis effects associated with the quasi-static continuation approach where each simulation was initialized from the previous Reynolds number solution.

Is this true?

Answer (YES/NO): NO